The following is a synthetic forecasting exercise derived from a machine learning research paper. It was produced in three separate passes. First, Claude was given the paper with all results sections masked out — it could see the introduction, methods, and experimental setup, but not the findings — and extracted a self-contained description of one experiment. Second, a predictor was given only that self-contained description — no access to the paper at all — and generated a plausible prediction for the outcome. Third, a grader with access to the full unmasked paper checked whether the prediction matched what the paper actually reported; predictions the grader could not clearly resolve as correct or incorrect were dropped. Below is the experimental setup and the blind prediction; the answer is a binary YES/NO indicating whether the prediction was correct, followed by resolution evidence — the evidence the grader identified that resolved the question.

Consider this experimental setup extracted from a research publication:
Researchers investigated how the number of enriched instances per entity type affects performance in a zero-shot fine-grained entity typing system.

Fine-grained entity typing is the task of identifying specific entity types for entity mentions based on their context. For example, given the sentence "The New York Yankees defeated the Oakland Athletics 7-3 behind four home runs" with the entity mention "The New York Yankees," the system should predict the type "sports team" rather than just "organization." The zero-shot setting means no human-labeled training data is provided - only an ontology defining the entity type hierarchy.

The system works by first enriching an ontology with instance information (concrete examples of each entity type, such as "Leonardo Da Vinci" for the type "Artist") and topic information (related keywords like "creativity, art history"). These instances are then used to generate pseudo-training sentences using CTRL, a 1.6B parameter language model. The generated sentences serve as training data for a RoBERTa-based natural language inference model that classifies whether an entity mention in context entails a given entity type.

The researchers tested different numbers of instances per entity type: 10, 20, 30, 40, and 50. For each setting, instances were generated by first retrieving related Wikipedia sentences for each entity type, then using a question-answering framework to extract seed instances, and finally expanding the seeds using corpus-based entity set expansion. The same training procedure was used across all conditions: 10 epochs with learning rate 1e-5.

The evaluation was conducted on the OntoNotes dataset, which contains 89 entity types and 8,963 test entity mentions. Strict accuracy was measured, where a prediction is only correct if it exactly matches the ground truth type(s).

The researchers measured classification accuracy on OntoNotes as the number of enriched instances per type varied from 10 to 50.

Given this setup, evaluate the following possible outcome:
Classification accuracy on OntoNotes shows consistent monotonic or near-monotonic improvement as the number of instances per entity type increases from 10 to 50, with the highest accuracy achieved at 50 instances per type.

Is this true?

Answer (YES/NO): NO